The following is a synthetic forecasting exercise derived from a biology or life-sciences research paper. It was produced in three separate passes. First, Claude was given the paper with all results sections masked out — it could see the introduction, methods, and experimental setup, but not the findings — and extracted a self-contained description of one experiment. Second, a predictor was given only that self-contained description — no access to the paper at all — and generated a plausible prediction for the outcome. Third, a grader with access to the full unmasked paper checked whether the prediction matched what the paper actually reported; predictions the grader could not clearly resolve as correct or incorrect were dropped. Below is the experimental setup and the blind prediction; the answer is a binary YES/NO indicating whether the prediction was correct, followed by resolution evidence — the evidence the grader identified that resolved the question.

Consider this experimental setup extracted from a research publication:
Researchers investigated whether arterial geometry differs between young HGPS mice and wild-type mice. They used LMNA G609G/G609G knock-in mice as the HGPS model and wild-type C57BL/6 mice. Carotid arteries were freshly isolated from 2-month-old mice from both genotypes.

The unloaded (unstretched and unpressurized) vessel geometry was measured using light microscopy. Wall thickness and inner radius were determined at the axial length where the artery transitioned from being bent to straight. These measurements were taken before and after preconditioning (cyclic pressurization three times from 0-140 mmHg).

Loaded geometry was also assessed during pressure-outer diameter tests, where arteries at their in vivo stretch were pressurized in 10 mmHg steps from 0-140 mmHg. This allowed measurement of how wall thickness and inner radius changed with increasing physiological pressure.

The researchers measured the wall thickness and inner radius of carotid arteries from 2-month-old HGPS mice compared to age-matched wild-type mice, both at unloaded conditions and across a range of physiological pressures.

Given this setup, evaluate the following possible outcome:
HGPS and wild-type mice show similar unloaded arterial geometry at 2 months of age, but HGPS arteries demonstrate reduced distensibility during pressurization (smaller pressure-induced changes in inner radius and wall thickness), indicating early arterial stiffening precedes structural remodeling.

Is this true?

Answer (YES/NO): NO